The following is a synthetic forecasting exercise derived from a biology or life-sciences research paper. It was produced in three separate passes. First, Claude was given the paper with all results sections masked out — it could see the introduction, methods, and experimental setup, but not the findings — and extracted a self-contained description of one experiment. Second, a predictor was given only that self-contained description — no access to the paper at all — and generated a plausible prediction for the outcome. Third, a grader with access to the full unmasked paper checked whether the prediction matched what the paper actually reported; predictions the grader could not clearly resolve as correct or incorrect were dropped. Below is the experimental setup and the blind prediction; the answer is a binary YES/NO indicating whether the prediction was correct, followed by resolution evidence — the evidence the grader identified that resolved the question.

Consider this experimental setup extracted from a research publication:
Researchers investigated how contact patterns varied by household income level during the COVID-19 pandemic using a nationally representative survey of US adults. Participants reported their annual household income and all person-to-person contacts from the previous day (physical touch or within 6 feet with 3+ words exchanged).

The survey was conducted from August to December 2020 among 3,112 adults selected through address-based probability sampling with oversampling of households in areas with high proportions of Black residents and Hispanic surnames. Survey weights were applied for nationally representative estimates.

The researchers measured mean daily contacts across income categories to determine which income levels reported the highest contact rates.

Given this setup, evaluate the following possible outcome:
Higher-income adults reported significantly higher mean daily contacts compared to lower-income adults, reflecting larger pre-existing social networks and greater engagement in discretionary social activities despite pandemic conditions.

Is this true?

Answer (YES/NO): NO